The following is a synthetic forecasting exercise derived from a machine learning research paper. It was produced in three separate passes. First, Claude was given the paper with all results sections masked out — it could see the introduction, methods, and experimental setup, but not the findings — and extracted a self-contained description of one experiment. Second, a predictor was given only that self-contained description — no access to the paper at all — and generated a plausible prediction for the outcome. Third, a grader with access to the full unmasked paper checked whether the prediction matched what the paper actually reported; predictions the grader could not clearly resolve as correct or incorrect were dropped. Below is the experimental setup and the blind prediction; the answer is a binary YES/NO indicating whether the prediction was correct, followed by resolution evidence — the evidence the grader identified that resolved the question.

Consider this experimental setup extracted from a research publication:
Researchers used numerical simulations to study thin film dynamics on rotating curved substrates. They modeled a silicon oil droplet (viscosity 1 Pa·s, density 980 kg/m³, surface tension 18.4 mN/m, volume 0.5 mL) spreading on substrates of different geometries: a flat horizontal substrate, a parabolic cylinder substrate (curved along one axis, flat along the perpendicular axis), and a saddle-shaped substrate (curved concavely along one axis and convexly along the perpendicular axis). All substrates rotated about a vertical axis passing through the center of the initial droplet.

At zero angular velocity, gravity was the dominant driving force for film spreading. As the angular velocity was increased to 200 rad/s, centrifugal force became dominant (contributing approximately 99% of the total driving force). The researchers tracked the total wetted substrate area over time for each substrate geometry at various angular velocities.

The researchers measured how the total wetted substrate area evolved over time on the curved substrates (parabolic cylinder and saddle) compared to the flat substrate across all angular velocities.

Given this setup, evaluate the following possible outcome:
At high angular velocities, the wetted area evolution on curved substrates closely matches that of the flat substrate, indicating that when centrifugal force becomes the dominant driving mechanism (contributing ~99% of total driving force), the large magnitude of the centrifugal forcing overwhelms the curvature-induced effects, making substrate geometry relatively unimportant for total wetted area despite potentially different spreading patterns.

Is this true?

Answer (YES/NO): YES